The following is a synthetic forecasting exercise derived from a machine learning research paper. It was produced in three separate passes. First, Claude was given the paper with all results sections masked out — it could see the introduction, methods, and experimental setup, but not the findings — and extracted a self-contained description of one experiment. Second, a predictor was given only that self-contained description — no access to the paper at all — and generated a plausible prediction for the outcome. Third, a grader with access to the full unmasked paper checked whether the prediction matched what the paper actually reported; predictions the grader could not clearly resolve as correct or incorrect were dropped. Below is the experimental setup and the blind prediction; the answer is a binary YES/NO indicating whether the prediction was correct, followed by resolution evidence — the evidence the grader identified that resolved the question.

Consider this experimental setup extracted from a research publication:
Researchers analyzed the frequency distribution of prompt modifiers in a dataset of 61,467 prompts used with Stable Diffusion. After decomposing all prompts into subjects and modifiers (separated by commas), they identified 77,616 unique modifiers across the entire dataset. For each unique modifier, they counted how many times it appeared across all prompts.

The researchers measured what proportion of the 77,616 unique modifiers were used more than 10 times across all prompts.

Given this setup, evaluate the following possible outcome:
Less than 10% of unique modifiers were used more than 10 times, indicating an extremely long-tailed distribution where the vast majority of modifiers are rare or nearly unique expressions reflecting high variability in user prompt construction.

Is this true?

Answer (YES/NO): YES